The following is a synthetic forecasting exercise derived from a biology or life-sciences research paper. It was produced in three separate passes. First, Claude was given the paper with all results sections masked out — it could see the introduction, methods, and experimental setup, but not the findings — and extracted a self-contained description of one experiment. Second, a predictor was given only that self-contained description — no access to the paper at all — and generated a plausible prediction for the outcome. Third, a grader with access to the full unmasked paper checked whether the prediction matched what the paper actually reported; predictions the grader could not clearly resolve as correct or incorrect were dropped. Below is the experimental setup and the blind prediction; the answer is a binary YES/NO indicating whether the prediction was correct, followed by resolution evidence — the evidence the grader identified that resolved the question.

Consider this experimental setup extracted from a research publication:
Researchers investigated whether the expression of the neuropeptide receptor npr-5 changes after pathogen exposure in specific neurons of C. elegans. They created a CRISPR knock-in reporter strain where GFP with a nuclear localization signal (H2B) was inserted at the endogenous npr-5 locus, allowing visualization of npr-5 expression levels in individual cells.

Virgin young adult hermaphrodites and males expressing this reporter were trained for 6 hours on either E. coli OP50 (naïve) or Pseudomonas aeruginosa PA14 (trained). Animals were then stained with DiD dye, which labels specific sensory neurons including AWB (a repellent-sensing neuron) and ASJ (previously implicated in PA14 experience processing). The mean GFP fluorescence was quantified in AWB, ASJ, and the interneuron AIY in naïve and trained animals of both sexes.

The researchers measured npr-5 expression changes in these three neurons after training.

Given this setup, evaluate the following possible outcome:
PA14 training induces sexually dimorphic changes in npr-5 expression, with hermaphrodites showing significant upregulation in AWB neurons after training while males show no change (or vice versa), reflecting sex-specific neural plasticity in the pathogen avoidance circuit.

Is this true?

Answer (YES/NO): NO